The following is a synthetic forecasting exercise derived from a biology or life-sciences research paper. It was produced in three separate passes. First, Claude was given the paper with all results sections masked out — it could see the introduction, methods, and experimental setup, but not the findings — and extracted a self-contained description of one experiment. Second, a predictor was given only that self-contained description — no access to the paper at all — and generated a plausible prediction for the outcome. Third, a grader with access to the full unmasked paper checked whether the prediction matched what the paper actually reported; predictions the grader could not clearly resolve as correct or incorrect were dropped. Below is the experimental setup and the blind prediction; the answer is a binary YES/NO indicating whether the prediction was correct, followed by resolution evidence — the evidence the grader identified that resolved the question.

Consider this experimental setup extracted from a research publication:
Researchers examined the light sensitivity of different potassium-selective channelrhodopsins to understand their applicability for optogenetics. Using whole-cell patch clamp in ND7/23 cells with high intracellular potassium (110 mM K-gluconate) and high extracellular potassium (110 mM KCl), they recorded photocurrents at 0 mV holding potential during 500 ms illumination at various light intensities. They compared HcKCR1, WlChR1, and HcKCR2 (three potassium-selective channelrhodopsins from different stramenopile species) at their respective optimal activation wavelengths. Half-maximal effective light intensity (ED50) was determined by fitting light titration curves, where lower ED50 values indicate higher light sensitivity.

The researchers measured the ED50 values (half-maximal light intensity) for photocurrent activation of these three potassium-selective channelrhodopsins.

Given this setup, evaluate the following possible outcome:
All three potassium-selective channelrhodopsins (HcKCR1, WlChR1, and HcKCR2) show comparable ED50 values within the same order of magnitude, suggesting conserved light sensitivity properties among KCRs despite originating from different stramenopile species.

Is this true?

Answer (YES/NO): NO